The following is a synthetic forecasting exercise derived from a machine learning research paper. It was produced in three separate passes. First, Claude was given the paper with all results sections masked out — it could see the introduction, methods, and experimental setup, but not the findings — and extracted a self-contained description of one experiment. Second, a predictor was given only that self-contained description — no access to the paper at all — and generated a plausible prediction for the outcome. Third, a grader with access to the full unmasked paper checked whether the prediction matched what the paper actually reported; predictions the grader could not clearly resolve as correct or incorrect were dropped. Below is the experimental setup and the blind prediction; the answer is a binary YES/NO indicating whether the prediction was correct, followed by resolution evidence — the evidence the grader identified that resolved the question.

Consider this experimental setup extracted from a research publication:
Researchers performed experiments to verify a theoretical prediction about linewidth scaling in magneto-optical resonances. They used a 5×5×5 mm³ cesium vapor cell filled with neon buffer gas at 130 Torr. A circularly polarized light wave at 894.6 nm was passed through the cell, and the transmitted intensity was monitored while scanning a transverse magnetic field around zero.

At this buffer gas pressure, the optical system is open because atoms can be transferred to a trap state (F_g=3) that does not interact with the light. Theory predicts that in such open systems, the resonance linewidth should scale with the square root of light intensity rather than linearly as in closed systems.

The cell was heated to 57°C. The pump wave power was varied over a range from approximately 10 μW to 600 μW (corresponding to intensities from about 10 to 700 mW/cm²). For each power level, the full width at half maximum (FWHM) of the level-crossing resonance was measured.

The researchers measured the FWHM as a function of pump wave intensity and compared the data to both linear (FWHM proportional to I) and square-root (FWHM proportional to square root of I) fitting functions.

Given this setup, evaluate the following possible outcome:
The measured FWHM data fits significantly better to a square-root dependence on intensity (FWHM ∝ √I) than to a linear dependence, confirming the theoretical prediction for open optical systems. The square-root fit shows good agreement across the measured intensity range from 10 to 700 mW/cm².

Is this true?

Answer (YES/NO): NO